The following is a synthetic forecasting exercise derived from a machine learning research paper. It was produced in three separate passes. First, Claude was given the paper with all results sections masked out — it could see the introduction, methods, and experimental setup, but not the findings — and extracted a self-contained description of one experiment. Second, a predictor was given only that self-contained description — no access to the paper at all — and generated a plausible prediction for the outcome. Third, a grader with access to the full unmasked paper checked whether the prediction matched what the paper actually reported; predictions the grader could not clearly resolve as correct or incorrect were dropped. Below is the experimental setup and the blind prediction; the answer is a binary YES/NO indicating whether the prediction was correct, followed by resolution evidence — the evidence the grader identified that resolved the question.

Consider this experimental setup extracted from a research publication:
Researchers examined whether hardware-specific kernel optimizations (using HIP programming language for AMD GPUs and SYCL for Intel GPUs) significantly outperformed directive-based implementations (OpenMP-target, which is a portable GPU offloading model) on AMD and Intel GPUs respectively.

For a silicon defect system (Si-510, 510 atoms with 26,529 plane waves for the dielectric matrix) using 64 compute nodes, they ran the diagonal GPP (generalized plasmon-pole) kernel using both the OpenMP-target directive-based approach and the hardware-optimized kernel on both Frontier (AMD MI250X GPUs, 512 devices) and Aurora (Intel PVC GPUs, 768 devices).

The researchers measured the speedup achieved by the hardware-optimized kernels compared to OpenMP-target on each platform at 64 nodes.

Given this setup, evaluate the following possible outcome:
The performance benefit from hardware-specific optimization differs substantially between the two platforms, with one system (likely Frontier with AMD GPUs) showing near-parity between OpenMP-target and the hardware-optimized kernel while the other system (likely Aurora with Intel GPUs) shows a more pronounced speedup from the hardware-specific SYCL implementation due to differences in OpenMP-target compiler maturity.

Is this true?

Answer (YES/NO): NO